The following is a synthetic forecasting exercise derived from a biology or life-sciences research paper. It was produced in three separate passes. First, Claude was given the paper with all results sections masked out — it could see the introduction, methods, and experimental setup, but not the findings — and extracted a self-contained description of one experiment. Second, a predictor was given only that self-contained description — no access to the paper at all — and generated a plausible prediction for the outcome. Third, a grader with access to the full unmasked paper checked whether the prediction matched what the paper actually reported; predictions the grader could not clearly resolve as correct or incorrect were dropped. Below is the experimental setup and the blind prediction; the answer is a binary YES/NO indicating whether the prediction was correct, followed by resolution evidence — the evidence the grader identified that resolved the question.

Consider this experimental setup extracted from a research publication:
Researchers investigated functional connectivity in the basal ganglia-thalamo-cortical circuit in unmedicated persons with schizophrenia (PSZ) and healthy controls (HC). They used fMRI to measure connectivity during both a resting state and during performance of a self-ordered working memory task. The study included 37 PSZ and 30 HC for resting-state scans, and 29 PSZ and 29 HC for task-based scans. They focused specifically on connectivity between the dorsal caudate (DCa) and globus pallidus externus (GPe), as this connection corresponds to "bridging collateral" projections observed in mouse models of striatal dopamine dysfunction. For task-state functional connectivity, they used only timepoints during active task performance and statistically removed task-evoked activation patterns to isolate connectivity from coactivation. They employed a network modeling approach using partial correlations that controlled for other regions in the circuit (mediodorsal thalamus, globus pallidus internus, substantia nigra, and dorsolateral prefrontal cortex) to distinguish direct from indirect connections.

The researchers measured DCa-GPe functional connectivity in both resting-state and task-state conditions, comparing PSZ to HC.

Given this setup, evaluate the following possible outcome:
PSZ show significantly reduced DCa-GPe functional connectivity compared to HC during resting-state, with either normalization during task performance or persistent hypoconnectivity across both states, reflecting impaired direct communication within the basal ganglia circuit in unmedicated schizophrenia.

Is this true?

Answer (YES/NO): NO